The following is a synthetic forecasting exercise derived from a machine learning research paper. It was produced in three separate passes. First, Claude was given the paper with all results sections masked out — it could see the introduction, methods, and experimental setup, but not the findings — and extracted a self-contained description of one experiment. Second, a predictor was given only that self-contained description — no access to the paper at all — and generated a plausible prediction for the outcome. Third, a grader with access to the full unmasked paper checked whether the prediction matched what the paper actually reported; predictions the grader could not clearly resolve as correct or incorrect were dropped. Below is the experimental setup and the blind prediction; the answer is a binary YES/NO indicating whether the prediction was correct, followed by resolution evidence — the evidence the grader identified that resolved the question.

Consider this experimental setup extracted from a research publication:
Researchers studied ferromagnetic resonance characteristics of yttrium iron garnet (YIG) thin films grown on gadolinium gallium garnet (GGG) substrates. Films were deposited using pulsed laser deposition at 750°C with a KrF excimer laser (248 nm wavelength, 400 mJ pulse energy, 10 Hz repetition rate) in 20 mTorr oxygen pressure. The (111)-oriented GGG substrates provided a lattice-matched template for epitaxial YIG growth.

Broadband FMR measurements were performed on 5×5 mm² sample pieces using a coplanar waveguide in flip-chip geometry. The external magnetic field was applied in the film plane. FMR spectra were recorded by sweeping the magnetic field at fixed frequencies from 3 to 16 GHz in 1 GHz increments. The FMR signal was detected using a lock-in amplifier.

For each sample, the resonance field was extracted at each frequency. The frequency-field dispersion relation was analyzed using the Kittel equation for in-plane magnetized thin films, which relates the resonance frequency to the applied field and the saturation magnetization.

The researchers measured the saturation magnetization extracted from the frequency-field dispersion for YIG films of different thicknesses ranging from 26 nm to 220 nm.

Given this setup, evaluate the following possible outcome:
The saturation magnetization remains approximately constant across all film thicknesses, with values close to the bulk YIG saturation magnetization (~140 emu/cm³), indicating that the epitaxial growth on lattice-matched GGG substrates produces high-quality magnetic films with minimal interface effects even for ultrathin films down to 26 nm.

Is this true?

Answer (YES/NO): NO